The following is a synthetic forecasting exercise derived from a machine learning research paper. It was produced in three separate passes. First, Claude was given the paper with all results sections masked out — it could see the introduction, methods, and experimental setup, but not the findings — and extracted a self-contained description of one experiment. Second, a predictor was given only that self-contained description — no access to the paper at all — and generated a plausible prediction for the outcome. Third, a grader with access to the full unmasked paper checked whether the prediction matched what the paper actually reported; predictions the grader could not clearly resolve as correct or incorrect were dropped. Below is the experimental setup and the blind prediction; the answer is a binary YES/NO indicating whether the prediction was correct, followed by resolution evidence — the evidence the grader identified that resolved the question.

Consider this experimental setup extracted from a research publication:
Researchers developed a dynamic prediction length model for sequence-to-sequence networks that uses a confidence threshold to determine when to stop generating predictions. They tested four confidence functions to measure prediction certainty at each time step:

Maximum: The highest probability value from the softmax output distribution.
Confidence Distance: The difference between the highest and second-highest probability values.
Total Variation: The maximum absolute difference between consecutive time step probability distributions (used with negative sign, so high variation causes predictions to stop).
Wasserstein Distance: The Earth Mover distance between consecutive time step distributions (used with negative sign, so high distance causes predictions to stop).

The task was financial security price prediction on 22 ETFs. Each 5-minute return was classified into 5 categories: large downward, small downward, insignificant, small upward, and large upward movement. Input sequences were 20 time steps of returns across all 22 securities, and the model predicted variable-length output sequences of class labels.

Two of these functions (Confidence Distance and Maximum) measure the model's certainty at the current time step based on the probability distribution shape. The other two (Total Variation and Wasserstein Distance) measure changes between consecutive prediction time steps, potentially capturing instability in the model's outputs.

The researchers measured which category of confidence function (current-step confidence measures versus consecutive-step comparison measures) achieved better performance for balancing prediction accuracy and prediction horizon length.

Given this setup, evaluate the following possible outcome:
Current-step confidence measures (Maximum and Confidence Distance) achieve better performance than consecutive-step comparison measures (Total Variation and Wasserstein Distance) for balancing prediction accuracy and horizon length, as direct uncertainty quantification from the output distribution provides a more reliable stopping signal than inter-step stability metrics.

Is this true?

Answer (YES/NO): YES